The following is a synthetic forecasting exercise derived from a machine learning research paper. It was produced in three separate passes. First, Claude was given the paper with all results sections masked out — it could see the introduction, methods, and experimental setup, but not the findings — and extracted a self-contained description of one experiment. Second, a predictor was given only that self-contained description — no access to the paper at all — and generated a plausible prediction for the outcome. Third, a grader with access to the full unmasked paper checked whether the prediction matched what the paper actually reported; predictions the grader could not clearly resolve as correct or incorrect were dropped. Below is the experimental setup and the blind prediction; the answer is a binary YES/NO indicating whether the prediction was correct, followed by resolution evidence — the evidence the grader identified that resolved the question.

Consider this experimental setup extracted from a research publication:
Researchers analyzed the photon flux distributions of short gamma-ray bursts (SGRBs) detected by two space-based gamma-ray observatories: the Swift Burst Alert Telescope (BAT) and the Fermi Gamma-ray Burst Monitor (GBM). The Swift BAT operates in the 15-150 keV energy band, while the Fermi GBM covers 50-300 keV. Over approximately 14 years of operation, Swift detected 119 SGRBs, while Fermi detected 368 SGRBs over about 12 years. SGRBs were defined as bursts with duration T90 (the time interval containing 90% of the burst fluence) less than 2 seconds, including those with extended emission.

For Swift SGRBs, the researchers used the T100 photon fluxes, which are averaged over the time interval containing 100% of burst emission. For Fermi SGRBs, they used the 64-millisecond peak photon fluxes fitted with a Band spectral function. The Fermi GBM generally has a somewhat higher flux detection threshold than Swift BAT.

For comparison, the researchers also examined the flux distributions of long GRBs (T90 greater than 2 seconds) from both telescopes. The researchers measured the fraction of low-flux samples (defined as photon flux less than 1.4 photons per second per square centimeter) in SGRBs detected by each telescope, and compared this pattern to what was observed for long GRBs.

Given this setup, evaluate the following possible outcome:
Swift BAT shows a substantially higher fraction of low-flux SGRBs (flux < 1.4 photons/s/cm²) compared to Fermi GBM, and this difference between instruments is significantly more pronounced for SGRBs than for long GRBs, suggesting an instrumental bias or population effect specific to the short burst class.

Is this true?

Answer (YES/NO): YES